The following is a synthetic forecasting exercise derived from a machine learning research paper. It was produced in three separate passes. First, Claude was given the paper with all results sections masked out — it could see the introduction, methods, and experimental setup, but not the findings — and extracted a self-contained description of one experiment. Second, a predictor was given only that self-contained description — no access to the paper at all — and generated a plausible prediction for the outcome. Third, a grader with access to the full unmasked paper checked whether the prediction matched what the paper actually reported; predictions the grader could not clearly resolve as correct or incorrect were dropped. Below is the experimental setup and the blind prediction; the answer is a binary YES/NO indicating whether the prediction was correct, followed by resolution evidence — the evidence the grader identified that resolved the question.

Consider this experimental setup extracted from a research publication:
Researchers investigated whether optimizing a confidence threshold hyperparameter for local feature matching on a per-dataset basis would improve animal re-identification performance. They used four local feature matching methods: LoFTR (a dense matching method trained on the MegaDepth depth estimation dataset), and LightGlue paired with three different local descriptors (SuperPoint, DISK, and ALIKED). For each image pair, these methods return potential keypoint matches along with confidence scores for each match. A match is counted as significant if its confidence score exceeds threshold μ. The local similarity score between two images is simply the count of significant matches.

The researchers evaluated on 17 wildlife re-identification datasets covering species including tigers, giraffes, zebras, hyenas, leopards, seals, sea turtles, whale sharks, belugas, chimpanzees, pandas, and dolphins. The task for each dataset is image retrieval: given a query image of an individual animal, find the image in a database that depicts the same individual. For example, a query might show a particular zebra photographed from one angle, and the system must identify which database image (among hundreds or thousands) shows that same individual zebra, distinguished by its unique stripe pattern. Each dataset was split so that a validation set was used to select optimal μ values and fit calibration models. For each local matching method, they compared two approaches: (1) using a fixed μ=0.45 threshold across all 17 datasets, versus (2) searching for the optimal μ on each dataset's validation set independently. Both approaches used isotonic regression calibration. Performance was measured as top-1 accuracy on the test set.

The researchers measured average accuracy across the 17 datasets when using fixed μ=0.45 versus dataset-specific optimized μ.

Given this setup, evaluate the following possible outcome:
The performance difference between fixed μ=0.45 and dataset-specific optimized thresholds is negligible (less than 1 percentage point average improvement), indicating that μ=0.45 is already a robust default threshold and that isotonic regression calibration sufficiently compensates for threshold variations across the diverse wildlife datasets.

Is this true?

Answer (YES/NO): NO